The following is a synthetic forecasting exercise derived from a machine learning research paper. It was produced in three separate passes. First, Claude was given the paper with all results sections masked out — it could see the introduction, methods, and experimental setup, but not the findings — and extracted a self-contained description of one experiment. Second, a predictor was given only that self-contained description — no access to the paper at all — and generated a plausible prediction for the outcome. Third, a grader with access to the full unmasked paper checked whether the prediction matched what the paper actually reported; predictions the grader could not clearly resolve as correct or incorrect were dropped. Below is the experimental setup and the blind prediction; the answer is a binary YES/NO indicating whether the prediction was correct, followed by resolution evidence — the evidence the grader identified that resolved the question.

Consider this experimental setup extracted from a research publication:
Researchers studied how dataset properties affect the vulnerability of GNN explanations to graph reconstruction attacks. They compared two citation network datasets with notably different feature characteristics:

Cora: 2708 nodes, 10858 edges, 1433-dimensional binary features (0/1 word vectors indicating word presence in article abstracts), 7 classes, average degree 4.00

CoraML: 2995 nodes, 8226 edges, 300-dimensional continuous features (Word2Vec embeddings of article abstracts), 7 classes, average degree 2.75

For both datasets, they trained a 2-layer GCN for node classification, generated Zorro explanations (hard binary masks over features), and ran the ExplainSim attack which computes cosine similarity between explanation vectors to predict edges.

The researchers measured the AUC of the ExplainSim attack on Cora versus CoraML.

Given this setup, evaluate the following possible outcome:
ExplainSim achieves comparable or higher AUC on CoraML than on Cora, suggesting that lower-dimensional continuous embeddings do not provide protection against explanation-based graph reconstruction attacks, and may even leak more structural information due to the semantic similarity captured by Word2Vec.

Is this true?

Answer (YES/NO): NO